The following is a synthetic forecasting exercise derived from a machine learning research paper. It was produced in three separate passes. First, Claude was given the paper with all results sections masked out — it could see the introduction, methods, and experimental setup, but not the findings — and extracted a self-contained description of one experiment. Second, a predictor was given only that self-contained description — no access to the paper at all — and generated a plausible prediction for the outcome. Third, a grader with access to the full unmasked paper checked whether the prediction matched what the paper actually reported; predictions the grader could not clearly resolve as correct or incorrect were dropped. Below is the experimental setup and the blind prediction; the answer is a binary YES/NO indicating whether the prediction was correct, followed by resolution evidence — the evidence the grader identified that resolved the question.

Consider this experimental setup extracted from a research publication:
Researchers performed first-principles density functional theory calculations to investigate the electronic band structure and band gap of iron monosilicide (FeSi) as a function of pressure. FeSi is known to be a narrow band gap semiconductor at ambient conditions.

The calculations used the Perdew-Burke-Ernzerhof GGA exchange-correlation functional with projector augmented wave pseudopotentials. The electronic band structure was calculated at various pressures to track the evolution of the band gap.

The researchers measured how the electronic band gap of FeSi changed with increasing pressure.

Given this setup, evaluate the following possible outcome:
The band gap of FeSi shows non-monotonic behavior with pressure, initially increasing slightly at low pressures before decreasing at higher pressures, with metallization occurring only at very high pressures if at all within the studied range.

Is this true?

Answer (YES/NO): NO